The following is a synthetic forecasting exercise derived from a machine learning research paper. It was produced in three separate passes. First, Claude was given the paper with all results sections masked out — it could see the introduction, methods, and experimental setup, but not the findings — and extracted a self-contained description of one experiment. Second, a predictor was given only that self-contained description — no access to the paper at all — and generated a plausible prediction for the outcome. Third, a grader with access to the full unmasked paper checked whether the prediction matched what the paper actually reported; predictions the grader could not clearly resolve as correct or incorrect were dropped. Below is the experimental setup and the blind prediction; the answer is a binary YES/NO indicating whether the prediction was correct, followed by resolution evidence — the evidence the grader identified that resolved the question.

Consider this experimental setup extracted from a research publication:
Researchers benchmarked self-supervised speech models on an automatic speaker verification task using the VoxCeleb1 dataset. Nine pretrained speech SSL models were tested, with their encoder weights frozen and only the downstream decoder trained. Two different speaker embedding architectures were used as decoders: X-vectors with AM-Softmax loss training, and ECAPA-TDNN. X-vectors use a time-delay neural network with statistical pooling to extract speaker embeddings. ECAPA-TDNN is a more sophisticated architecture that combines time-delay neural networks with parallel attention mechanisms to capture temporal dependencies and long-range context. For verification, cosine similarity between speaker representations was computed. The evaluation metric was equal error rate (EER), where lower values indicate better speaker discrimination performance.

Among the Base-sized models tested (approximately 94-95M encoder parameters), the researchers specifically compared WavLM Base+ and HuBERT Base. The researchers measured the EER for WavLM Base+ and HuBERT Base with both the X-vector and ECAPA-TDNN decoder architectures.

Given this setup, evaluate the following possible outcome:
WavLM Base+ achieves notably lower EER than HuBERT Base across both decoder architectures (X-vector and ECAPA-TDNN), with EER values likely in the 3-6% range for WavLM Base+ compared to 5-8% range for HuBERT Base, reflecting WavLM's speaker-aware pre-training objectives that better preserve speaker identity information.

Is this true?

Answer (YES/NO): NO